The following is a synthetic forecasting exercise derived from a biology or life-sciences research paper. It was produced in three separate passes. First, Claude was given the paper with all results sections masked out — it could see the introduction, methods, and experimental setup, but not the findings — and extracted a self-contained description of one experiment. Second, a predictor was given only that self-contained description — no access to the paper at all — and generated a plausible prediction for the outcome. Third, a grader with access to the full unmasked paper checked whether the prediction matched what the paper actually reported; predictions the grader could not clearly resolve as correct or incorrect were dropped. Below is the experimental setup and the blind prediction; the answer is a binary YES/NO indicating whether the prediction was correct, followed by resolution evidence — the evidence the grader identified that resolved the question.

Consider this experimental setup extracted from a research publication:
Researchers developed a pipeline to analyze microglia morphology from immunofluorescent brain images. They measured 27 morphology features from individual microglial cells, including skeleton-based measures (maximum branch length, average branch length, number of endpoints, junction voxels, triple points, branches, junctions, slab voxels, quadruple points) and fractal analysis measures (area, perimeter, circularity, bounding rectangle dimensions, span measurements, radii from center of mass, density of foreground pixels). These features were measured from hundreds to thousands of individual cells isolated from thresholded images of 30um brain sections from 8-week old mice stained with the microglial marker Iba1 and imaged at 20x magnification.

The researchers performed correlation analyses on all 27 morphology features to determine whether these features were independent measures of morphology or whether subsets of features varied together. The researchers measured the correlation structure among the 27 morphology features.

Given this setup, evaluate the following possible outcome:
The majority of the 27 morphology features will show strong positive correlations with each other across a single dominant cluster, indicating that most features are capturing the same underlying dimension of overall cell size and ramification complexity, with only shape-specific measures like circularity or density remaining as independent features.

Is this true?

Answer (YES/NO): NO